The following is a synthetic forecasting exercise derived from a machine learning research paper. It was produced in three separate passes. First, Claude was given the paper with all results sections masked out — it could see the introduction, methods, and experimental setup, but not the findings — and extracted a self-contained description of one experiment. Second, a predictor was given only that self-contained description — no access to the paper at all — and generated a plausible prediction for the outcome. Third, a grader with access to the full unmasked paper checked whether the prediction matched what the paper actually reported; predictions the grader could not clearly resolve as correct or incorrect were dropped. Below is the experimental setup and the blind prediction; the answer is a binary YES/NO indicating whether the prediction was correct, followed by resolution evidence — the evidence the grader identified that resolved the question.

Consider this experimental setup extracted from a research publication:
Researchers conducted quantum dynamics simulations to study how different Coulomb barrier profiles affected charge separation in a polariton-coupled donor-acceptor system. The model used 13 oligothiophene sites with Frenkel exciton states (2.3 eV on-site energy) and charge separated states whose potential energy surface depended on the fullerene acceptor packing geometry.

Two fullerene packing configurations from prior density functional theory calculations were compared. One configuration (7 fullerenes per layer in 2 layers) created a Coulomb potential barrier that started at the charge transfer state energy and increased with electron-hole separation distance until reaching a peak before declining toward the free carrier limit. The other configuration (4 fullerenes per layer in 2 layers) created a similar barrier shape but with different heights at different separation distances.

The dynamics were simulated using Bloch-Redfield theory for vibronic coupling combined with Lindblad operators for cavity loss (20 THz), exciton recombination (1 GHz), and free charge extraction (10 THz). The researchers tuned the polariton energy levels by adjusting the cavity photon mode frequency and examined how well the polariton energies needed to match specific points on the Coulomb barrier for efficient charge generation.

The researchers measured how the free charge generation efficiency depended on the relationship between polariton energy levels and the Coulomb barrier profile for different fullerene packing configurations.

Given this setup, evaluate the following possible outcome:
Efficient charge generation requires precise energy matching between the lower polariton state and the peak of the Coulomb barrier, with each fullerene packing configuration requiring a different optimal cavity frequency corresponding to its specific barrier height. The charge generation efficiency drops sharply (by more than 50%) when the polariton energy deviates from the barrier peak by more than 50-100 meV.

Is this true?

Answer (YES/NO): NO